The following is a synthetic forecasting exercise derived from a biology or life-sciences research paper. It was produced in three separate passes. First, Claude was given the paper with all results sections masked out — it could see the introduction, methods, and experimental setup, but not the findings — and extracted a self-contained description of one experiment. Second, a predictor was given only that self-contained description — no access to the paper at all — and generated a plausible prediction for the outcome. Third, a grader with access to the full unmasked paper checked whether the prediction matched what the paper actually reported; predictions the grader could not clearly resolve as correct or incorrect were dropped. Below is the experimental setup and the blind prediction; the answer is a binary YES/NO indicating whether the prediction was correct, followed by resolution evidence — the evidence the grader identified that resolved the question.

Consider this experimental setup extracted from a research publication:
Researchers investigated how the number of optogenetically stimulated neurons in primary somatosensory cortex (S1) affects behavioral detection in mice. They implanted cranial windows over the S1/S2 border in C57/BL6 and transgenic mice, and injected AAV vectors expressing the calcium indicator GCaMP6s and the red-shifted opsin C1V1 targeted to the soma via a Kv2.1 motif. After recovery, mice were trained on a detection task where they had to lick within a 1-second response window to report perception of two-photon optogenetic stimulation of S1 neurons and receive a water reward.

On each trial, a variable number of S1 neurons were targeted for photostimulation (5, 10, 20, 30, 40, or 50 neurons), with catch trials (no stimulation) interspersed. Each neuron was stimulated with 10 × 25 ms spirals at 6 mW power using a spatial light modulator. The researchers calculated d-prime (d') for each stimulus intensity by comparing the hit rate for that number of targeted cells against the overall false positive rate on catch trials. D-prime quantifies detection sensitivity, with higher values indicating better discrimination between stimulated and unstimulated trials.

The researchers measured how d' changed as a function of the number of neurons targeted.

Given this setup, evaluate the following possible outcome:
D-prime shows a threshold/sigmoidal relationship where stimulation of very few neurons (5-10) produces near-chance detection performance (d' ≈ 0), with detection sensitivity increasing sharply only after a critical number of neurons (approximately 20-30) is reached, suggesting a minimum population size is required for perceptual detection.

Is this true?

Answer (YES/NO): YES